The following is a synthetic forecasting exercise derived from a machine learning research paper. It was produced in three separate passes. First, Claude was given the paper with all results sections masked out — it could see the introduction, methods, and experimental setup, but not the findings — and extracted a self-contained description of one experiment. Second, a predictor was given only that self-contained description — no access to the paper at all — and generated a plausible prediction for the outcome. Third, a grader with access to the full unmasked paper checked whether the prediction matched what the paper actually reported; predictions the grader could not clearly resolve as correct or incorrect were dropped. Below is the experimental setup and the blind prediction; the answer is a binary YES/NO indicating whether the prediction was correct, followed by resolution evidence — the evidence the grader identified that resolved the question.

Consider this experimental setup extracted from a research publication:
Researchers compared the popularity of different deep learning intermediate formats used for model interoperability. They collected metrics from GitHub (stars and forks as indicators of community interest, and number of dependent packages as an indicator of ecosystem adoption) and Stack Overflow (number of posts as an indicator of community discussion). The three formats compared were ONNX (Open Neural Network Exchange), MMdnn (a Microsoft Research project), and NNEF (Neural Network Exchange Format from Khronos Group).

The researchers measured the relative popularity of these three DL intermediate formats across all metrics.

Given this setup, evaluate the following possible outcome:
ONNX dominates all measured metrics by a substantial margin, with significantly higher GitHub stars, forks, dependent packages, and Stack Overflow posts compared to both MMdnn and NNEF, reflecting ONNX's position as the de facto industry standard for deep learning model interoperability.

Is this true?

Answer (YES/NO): YES